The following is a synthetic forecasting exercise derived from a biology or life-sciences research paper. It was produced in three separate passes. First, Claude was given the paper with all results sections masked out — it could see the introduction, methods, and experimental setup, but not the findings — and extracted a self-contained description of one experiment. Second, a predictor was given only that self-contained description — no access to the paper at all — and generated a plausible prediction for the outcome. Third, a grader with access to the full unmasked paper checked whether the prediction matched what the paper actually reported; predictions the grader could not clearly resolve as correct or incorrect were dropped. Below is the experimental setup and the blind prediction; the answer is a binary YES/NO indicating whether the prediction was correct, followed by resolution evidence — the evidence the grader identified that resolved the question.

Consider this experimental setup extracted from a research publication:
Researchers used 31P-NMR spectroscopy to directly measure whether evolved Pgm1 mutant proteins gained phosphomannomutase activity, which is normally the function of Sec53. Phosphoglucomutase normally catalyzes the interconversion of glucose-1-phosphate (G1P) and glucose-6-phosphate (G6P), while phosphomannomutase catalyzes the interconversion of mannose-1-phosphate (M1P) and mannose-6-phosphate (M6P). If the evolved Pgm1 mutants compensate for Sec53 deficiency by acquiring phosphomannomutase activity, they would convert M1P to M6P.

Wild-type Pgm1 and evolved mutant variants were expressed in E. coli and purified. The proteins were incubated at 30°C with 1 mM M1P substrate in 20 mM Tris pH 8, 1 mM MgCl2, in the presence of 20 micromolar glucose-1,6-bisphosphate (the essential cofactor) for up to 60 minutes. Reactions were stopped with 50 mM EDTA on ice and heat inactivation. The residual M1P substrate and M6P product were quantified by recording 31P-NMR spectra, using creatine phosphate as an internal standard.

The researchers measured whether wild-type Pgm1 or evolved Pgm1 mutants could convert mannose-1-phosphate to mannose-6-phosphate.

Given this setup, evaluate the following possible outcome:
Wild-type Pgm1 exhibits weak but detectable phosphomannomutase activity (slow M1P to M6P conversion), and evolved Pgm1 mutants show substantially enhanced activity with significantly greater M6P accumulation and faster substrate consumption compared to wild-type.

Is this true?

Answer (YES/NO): NO